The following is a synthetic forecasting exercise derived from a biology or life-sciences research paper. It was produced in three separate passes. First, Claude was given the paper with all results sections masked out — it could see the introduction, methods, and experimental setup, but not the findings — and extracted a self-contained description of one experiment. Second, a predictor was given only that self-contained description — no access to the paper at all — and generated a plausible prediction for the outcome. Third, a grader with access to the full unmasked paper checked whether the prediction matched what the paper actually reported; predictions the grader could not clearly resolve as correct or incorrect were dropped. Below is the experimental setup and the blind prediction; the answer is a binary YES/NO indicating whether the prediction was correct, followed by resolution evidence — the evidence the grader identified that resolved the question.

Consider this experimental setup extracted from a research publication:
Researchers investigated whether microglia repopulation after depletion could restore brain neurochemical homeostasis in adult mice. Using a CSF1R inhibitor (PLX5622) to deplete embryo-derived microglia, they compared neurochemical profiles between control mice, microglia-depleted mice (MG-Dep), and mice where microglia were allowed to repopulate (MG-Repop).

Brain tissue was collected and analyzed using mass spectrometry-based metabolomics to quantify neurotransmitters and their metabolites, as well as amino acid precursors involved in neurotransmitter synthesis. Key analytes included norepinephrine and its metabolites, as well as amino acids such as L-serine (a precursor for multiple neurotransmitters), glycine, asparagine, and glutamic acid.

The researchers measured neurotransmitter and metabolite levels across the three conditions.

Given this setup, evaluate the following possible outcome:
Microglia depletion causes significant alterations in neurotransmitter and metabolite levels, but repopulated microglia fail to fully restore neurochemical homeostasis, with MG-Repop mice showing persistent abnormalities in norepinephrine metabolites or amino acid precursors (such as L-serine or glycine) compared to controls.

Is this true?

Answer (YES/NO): NO